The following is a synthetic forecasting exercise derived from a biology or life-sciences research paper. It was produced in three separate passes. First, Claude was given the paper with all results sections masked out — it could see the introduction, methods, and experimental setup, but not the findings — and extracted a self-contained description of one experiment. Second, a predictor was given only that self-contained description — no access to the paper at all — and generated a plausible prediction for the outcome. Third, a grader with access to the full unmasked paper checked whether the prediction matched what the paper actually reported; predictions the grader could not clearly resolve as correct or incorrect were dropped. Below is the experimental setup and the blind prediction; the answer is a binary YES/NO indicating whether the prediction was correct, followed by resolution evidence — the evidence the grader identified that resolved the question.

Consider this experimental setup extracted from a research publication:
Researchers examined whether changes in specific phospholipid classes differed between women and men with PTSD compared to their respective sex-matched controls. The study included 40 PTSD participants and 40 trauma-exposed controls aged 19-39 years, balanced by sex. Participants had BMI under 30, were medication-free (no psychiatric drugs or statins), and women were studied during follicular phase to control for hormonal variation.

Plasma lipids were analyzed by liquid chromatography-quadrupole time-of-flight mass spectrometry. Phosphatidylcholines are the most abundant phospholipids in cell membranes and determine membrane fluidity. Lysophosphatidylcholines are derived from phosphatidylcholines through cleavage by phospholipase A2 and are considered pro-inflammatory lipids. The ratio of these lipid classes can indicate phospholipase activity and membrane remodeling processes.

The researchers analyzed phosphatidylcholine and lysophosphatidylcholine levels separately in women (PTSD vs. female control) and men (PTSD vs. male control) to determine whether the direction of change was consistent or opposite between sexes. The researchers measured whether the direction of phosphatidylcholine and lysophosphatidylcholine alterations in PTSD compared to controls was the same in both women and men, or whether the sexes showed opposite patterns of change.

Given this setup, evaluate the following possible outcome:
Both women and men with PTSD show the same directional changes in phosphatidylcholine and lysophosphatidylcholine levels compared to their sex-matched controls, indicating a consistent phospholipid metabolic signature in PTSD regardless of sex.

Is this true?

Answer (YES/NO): NO